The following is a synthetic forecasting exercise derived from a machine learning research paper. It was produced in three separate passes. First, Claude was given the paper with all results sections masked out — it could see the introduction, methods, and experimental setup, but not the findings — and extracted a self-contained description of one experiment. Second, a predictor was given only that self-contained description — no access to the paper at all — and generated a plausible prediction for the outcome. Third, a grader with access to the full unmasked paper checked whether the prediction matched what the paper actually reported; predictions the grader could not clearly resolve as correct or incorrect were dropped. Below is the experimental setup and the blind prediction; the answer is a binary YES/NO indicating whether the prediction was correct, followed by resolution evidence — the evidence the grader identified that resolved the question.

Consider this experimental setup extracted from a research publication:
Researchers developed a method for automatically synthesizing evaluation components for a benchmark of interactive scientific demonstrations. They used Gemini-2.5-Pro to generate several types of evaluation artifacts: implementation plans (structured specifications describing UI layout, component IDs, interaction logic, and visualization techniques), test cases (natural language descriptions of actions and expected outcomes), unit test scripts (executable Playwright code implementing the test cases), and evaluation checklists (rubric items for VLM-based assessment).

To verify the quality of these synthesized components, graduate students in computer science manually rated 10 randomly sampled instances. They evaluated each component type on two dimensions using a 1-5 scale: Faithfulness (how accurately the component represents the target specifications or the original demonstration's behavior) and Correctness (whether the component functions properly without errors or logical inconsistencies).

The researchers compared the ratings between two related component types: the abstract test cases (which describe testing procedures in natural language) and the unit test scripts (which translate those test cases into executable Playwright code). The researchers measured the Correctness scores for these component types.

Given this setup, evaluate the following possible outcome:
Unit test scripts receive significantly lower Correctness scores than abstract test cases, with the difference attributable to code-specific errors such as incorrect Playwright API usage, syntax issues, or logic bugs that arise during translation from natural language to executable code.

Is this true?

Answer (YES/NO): YES